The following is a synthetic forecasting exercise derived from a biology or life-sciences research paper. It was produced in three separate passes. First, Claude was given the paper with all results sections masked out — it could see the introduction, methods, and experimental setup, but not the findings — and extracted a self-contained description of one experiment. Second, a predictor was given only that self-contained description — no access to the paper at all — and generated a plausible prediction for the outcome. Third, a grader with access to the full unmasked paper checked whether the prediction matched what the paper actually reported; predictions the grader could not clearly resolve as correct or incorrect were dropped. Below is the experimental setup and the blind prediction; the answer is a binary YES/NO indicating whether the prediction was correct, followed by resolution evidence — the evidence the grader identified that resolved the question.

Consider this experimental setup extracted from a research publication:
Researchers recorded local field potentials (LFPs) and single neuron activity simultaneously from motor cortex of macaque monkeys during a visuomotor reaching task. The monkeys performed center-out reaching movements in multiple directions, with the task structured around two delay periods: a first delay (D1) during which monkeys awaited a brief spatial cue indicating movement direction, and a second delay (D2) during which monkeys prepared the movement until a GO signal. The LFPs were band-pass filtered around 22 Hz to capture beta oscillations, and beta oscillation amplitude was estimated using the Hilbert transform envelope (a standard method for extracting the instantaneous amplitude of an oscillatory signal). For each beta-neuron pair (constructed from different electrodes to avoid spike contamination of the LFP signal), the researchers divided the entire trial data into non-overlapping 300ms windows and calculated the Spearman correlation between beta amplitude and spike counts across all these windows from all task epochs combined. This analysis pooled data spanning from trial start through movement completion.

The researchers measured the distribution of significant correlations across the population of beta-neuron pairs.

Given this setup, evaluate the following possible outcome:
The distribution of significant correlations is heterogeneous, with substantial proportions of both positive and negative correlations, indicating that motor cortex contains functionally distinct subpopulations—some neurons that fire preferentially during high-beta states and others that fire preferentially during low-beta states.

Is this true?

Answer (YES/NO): NO